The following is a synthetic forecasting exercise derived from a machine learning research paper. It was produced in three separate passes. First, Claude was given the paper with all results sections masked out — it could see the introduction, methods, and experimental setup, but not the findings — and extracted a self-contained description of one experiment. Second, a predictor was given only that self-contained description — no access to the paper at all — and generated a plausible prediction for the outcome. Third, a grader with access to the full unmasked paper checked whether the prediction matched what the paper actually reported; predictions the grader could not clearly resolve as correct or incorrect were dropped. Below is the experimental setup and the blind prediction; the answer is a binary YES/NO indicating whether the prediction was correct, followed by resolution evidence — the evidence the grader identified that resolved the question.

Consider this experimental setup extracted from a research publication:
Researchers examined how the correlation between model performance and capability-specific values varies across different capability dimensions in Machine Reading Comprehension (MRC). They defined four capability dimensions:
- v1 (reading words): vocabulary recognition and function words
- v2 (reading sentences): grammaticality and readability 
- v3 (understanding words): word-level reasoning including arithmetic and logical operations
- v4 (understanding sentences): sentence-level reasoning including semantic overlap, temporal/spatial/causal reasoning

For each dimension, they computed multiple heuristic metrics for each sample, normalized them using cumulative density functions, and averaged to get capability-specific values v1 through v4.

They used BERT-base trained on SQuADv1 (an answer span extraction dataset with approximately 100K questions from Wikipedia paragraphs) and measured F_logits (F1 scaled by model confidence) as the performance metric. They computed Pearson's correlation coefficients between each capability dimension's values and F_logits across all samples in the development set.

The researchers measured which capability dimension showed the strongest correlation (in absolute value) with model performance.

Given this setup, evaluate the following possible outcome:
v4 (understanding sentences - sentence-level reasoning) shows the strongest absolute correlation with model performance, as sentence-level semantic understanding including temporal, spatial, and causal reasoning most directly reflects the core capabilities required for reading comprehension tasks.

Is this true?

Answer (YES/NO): YES